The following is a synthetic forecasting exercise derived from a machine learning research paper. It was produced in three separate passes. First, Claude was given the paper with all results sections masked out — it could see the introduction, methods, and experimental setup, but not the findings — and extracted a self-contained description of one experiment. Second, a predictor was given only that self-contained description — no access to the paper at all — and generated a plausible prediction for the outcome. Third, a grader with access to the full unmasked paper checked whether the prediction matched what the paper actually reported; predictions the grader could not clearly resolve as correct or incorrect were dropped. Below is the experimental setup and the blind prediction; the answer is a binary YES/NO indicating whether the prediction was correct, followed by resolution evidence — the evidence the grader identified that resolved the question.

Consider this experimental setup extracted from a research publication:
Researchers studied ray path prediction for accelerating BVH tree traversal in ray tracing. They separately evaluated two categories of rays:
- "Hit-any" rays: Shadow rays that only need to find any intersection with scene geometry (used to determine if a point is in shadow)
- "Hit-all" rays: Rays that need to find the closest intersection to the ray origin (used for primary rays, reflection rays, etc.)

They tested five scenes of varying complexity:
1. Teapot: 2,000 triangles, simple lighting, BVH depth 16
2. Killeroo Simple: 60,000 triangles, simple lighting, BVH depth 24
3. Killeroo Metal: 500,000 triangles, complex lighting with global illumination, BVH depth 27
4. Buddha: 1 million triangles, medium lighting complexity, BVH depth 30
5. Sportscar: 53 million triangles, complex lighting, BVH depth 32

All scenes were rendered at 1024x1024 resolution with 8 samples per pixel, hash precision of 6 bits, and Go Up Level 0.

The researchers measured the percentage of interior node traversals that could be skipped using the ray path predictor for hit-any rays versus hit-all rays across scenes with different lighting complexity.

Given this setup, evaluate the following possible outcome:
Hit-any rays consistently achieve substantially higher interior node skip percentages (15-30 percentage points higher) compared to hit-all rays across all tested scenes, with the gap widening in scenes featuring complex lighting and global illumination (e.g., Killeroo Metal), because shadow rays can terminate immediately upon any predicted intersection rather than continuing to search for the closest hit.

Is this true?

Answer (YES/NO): NO